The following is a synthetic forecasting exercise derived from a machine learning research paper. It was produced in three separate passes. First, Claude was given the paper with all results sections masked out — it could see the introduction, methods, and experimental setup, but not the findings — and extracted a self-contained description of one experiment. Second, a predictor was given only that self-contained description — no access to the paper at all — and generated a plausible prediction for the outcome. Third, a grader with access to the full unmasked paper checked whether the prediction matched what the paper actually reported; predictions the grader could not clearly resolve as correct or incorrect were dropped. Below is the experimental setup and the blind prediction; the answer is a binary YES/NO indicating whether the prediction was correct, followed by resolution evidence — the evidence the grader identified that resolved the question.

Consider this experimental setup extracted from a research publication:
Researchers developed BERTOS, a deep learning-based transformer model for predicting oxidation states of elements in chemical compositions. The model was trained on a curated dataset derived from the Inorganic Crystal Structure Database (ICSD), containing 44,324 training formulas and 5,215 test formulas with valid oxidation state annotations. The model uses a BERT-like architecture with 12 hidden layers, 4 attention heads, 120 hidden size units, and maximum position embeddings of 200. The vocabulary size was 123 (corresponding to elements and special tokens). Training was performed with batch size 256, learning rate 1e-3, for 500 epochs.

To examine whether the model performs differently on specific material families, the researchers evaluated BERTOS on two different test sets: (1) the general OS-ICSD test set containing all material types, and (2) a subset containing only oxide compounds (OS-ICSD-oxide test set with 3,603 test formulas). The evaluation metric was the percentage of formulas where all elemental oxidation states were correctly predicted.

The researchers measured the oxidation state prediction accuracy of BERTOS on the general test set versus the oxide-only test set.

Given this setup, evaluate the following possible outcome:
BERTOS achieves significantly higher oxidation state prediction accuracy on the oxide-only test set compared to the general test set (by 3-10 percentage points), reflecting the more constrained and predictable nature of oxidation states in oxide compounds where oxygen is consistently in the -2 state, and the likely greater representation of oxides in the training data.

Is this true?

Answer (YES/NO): NO